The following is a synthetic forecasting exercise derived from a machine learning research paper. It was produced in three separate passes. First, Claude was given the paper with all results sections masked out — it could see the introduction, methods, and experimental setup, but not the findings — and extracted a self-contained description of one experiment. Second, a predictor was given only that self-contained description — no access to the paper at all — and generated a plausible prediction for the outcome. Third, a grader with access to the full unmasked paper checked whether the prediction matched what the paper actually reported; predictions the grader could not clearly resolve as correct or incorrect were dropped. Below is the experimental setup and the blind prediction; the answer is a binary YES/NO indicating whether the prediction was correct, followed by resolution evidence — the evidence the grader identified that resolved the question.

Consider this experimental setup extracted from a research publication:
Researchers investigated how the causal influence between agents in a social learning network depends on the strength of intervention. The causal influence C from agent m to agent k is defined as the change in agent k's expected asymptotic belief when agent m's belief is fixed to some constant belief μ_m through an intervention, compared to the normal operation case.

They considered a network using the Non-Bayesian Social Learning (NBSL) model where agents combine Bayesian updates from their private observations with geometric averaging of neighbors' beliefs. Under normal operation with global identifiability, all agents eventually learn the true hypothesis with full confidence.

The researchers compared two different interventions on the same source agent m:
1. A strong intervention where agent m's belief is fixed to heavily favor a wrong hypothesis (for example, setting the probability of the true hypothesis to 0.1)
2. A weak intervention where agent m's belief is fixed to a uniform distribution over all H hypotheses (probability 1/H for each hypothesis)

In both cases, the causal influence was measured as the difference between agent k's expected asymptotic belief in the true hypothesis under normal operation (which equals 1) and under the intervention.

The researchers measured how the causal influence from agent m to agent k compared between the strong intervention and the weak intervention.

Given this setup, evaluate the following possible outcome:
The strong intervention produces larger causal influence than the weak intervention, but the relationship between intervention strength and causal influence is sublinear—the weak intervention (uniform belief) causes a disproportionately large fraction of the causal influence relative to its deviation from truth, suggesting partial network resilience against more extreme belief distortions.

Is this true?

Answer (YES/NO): NO